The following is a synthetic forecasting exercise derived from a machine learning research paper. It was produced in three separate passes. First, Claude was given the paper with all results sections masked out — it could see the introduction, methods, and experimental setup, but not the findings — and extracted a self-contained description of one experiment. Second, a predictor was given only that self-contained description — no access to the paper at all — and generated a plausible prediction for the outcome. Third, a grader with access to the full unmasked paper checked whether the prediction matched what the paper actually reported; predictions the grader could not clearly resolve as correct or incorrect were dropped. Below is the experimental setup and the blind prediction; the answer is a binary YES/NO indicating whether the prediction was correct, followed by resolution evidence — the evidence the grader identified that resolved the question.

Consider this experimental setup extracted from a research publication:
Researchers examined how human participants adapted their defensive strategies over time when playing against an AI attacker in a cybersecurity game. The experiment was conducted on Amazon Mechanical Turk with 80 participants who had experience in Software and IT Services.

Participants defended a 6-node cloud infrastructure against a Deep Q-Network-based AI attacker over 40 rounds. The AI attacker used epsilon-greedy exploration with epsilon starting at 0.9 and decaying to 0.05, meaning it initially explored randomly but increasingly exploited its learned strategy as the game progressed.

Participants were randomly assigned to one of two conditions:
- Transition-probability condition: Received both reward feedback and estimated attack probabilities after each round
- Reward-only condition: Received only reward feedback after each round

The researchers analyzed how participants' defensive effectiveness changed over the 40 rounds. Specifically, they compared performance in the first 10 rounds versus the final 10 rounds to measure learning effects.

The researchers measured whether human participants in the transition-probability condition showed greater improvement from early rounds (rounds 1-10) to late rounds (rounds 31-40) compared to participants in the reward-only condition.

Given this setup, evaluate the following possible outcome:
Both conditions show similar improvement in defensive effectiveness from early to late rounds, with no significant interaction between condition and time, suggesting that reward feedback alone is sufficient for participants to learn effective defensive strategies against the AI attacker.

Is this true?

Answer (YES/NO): NO